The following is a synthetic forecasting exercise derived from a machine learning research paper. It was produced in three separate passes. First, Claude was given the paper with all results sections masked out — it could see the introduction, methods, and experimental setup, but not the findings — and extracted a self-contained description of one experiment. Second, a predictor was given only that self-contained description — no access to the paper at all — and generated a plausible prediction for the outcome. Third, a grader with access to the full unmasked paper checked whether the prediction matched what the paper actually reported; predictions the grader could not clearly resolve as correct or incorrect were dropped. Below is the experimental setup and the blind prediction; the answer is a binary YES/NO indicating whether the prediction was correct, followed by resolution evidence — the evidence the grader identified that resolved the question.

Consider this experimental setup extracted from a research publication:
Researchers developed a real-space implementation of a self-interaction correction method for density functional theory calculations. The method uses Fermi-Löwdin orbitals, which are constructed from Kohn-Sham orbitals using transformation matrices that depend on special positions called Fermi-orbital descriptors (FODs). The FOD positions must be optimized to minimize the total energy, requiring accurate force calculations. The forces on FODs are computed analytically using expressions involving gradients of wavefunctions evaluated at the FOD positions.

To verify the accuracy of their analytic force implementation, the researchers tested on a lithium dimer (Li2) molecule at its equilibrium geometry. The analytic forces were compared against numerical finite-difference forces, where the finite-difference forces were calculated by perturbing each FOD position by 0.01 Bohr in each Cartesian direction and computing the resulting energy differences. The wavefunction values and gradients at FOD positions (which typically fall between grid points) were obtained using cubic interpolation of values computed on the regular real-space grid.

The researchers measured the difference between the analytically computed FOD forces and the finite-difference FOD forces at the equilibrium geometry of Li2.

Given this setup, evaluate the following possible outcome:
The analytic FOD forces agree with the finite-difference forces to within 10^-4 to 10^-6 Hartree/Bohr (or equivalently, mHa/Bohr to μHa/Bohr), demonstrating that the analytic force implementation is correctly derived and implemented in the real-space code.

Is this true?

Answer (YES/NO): YES